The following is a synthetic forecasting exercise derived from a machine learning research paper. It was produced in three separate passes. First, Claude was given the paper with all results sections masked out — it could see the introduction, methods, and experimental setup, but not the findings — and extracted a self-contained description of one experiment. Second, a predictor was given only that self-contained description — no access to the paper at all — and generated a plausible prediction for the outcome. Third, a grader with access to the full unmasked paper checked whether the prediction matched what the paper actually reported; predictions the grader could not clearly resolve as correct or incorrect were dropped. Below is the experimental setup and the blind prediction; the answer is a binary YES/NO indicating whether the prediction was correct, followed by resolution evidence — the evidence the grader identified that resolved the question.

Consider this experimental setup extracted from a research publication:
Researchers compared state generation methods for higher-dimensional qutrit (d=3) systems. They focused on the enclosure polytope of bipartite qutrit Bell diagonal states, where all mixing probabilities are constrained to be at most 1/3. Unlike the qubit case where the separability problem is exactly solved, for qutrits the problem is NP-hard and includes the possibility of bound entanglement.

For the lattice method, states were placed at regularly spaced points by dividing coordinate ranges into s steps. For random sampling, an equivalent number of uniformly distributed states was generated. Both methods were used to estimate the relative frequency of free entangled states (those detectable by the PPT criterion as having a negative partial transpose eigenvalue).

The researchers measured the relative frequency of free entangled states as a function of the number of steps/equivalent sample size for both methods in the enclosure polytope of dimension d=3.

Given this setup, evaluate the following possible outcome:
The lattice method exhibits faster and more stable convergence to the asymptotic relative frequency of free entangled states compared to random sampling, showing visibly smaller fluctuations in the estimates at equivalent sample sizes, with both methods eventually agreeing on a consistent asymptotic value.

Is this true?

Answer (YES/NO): NO